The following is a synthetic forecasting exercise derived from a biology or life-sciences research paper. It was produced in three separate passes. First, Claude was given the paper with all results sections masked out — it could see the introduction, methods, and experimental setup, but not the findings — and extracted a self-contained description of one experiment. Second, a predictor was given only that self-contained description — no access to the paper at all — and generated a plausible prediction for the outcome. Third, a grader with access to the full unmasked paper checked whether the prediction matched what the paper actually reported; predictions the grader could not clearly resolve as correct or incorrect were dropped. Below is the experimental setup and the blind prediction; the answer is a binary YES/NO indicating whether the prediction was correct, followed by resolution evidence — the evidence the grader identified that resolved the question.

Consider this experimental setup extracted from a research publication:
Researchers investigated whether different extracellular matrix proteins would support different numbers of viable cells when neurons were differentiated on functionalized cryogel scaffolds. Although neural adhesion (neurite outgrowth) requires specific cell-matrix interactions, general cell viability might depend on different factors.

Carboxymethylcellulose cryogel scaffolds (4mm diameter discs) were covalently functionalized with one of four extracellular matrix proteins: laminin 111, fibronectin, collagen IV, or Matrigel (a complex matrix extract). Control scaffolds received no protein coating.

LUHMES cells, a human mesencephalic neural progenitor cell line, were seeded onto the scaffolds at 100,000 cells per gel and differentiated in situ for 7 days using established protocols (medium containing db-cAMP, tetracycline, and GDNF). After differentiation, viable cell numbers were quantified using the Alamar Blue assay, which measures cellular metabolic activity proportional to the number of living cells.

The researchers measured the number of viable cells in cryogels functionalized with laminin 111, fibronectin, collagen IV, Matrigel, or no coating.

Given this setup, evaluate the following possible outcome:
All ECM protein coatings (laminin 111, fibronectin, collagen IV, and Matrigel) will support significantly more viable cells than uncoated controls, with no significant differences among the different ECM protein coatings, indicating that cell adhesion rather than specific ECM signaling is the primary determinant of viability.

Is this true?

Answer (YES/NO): NO